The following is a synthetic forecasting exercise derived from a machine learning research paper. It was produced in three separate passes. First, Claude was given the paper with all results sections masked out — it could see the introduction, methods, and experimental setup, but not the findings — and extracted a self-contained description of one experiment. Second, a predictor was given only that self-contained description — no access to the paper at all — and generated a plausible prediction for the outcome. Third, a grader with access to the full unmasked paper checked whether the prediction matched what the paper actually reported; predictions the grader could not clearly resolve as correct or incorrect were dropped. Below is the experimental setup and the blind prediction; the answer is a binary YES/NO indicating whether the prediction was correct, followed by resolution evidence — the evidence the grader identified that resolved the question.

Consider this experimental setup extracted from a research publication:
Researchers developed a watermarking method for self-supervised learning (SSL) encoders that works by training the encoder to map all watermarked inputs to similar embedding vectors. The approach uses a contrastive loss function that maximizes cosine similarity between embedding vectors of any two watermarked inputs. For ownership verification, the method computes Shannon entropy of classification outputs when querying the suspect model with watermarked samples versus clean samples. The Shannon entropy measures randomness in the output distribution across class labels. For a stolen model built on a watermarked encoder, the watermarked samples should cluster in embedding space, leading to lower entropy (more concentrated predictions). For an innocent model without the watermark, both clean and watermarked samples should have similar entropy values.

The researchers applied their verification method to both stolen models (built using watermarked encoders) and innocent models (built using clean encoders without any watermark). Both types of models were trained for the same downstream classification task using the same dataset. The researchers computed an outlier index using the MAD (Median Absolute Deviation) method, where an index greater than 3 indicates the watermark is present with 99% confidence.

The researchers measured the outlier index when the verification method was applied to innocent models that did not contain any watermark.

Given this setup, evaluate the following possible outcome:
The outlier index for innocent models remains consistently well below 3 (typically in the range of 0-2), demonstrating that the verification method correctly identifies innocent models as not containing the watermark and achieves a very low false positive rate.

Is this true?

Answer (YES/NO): YES